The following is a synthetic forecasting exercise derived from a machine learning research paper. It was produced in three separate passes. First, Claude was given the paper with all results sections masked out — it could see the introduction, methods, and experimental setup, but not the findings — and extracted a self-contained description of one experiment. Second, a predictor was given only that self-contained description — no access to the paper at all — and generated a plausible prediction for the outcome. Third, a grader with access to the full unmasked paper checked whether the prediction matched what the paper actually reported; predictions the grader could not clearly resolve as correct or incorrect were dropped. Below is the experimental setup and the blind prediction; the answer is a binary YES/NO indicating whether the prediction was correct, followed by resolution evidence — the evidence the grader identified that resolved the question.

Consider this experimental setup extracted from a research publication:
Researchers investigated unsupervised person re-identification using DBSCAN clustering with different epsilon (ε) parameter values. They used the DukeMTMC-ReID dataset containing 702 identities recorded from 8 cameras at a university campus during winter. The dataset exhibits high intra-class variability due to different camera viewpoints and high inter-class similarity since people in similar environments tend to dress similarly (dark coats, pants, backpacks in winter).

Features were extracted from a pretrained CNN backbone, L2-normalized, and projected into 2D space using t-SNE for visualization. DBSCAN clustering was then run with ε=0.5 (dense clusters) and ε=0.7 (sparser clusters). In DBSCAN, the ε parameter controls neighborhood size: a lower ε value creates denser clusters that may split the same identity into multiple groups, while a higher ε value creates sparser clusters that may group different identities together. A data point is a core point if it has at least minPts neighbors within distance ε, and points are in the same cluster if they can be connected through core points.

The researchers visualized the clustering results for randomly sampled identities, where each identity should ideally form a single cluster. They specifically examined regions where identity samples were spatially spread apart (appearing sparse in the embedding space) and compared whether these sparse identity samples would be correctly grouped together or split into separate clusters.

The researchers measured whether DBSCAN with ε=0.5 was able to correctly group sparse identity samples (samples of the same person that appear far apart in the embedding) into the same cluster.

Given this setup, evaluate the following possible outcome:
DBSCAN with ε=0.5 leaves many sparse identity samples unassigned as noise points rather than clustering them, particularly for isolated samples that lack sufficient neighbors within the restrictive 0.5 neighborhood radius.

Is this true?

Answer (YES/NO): NO